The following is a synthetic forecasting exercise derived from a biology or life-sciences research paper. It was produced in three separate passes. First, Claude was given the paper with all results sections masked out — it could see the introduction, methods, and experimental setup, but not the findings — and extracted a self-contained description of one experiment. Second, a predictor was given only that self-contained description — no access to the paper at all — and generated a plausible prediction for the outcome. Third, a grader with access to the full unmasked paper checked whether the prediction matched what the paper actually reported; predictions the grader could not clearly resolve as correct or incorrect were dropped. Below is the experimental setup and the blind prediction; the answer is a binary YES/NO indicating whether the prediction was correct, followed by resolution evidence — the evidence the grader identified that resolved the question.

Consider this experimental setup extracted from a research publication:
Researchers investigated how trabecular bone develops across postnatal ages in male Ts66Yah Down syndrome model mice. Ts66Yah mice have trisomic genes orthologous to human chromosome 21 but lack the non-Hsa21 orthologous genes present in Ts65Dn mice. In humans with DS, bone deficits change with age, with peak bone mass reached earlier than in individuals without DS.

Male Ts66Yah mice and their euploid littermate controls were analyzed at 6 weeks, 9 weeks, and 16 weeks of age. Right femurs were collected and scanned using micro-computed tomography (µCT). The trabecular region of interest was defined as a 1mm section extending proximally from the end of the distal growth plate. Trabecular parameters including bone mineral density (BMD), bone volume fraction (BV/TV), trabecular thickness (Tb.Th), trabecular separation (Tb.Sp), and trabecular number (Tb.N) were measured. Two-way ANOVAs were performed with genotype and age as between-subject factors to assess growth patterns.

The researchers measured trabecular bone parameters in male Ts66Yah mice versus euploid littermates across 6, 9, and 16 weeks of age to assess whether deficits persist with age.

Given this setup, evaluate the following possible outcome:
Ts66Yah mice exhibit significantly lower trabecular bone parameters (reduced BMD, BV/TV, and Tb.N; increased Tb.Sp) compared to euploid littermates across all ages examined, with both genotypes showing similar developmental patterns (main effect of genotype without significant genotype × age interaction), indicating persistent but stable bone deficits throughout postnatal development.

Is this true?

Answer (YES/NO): NO